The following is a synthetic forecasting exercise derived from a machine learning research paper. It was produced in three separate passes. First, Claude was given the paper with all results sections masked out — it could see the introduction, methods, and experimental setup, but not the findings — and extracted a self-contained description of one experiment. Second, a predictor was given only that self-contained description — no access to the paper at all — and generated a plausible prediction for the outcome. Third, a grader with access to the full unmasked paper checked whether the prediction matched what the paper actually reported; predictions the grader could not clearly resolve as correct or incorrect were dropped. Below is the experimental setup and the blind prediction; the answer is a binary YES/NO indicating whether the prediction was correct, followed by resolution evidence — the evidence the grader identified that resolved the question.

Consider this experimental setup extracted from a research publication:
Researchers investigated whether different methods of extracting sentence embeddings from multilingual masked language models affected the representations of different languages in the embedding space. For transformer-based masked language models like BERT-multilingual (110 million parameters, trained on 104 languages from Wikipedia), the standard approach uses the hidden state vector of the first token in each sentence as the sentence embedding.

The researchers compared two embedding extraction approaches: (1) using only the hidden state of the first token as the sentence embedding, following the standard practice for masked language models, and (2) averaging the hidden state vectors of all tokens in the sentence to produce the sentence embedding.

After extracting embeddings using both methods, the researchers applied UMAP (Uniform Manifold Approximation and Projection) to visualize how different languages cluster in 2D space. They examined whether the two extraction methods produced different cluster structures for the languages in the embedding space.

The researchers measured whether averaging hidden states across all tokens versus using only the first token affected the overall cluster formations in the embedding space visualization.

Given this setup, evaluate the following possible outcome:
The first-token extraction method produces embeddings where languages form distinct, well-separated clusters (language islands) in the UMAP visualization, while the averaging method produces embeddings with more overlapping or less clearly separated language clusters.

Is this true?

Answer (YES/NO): NO